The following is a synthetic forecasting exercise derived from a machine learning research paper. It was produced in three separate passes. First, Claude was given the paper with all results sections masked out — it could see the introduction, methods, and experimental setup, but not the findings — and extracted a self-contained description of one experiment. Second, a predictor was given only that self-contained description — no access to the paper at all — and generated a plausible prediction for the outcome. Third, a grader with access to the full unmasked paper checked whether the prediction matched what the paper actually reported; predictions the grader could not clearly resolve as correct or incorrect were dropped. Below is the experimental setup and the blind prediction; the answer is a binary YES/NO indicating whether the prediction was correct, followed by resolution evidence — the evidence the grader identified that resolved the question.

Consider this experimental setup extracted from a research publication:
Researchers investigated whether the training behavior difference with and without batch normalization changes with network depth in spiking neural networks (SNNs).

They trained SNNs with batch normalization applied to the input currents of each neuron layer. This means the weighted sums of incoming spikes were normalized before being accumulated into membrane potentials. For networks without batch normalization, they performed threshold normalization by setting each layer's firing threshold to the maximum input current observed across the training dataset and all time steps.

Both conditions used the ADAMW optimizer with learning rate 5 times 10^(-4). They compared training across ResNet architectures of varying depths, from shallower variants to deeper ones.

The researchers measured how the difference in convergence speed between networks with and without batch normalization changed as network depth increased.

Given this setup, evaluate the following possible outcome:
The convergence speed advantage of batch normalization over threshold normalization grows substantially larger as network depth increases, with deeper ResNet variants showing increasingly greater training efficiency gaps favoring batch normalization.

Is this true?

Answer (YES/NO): YES